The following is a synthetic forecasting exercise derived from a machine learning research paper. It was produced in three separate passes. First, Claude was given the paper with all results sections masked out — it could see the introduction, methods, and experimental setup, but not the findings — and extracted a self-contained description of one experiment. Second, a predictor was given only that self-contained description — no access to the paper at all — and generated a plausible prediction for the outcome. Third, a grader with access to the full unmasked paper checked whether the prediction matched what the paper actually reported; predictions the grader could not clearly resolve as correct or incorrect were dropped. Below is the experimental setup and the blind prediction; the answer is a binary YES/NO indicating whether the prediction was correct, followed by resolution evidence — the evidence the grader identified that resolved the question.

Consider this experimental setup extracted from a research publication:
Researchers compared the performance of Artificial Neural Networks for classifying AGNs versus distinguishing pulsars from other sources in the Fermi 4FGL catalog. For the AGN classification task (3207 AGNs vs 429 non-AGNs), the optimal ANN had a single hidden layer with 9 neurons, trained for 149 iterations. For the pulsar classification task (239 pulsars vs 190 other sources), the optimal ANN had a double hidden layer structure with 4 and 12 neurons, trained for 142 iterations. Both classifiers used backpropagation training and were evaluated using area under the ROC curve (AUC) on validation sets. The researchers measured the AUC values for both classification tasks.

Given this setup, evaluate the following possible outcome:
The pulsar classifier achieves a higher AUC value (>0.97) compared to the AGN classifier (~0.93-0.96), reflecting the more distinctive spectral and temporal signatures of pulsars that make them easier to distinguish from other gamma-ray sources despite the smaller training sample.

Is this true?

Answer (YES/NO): NO